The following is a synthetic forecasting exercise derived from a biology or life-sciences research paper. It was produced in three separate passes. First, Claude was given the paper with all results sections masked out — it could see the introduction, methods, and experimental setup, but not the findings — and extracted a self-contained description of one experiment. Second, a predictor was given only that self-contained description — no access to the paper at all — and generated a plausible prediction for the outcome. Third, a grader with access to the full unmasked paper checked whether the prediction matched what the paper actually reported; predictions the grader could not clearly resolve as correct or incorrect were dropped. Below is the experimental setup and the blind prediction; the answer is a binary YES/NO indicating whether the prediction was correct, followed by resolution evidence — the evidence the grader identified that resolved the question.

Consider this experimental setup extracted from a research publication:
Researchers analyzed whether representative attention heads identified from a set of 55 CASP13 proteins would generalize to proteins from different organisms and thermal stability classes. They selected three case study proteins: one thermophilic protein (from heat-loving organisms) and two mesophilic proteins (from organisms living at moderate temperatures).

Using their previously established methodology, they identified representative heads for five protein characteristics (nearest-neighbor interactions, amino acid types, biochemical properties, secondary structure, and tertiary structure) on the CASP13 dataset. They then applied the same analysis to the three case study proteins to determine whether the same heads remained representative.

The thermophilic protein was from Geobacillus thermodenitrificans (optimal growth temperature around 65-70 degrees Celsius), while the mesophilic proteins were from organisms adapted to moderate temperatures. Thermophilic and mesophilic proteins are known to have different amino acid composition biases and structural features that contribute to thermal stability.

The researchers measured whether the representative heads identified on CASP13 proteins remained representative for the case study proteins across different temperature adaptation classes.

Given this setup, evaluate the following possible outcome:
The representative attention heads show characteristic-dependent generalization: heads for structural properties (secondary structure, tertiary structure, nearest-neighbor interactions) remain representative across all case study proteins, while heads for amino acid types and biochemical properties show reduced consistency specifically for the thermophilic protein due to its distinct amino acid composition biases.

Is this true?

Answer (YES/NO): NO